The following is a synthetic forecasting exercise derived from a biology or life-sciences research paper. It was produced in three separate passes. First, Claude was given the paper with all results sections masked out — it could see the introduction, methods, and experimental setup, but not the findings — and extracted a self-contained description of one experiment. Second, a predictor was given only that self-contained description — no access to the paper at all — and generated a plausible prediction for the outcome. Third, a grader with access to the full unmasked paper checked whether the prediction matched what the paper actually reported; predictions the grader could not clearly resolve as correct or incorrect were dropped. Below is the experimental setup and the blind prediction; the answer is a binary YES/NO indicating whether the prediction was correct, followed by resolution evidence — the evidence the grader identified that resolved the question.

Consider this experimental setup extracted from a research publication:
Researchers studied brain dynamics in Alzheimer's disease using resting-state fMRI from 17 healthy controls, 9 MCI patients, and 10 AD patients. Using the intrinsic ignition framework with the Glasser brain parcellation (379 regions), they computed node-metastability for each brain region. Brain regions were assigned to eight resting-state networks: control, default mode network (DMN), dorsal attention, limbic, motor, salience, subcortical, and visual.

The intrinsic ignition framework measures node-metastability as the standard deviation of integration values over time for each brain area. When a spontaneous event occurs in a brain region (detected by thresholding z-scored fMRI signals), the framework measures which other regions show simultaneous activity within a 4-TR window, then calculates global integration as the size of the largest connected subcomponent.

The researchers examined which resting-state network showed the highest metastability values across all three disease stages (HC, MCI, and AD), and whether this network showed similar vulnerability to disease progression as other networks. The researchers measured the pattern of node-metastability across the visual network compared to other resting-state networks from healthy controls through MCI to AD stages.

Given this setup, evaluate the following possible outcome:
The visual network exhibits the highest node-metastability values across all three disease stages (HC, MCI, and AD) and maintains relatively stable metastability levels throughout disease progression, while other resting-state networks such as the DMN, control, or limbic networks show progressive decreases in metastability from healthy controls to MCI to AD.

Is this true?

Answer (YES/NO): NO